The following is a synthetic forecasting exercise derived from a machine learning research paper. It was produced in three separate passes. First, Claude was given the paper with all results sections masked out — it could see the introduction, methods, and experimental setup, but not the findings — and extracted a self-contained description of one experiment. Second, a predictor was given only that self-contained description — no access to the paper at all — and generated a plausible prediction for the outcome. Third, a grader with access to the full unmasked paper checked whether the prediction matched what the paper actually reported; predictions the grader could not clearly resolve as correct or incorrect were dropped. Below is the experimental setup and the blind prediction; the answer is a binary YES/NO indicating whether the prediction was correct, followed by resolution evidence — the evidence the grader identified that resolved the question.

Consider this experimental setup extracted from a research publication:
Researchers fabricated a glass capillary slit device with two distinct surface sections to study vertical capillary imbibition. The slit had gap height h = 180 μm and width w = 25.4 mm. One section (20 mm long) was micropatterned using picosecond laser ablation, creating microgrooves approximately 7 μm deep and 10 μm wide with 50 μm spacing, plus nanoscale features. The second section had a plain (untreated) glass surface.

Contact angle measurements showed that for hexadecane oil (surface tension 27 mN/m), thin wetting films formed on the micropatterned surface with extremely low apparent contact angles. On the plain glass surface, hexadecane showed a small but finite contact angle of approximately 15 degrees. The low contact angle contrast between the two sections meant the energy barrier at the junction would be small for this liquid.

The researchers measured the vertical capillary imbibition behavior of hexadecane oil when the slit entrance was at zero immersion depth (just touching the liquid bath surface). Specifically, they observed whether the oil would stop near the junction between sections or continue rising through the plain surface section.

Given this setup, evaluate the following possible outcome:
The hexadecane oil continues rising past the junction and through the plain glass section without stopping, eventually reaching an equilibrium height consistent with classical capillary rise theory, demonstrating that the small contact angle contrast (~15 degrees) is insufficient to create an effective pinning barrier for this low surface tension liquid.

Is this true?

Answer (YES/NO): YES